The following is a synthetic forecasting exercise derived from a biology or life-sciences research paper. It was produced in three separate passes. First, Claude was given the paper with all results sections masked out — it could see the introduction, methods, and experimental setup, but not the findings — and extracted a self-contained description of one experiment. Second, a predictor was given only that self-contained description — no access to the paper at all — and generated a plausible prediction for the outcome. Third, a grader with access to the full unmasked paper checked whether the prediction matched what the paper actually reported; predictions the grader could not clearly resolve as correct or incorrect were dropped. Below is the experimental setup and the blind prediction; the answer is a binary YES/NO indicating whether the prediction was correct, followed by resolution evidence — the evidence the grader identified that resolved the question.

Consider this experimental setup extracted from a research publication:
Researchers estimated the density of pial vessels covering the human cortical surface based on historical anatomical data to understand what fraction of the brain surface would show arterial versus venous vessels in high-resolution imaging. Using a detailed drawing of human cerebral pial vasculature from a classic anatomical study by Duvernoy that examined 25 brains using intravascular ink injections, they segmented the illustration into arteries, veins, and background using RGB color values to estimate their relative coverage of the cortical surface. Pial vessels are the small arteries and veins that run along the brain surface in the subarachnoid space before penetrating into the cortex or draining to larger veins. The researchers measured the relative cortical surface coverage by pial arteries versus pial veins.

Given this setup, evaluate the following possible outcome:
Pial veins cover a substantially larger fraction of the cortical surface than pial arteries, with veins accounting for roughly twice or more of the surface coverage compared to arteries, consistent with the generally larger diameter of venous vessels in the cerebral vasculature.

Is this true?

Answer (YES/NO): NO